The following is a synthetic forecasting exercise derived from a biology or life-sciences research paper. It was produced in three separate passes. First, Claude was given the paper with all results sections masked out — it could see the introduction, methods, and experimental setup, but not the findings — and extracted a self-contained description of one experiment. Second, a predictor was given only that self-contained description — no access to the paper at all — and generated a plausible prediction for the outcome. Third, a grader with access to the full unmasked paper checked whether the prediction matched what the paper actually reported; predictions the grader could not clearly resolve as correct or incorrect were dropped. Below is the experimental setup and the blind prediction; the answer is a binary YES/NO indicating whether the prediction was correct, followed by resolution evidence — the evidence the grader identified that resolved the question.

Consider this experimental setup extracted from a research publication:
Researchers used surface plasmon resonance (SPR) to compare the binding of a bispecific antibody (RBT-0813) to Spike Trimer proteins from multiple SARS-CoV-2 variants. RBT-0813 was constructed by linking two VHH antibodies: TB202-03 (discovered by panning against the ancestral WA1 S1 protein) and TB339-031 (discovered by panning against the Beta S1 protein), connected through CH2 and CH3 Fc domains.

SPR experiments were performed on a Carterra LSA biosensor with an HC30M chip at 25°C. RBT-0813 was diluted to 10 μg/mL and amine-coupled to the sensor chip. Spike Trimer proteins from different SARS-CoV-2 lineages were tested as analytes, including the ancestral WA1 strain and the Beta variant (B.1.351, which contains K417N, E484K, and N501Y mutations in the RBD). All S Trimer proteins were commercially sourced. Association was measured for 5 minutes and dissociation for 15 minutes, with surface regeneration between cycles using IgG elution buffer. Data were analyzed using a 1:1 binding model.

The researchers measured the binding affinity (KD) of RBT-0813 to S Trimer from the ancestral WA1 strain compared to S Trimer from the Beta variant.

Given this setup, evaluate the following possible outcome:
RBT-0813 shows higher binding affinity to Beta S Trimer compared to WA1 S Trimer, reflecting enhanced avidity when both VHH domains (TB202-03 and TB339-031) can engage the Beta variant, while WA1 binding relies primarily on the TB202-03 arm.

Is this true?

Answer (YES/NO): NO